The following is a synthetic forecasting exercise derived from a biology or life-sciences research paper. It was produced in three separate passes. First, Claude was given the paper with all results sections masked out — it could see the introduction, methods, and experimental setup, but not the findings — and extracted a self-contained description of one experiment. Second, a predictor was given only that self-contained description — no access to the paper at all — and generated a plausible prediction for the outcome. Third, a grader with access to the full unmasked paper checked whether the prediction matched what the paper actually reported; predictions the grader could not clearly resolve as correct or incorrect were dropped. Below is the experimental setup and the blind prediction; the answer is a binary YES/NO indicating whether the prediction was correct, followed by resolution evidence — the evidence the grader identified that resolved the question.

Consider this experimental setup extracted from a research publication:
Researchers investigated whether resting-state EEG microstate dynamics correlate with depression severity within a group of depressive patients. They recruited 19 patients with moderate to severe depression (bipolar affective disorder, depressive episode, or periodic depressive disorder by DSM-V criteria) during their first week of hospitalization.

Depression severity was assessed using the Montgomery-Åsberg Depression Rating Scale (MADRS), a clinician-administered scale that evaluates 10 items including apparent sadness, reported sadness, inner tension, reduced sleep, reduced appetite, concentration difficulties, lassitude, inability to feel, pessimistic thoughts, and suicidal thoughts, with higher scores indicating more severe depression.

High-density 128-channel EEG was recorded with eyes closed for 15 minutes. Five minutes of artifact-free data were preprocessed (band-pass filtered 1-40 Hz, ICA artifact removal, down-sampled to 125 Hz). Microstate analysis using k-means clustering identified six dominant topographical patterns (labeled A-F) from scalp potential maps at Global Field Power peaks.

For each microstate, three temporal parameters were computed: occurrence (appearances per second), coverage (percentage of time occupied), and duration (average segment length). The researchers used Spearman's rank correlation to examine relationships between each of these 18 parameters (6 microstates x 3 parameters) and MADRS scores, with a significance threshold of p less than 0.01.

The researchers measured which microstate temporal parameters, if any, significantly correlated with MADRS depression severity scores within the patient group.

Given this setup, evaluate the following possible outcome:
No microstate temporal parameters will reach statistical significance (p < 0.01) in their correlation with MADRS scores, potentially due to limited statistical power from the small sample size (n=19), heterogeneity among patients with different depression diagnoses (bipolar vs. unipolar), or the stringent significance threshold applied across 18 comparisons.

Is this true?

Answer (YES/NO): NO